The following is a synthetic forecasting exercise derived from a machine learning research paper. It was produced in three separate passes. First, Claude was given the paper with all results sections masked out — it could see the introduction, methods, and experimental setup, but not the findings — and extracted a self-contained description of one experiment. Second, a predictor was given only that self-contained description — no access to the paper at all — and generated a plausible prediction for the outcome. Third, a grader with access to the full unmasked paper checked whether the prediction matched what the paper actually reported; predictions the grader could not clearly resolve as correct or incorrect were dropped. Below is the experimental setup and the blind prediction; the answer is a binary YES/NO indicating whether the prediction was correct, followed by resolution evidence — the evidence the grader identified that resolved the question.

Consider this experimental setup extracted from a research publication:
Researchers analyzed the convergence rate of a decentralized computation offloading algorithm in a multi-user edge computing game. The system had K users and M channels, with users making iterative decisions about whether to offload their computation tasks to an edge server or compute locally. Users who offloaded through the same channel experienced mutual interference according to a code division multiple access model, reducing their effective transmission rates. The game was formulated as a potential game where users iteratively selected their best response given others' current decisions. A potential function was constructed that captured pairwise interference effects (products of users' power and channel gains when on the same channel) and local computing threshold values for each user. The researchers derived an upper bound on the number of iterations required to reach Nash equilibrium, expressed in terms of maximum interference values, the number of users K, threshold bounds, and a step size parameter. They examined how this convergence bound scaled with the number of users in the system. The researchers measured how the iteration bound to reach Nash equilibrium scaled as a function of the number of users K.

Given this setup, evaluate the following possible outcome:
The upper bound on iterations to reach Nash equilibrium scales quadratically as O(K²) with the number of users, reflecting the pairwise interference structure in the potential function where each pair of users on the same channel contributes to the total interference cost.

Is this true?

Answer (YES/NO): YES